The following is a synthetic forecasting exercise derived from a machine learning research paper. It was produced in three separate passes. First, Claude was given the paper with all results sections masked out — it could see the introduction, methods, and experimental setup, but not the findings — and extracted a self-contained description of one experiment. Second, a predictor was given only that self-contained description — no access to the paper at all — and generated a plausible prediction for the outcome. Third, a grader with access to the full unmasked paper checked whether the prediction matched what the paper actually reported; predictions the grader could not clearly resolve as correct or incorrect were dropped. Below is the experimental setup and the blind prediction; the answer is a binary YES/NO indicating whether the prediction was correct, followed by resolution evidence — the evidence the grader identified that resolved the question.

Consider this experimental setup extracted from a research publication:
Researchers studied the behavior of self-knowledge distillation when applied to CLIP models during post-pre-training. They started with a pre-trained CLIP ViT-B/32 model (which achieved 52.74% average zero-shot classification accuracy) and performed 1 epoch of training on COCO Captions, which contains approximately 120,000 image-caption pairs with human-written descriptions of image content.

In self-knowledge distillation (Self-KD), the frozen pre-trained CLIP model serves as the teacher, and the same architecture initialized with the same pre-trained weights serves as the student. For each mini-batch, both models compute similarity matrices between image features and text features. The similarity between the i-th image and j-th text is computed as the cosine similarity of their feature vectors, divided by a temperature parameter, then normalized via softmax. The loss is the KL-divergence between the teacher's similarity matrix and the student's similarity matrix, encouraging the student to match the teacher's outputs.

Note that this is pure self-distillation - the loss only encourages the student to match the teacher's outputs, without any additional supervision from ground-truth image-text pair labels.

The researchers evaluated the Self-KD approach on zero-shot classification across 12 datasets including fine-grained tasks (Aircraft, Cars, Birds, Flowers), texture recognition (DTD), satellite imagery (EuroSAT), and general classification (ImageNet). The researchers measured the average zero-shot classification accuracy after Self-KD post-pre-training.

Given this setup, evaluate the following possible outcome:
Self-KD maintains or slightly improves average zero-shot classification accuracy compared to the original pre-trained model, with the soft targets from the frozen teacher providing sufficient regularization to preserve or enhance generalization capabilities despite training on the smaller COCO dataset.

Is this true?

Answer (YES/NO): YES